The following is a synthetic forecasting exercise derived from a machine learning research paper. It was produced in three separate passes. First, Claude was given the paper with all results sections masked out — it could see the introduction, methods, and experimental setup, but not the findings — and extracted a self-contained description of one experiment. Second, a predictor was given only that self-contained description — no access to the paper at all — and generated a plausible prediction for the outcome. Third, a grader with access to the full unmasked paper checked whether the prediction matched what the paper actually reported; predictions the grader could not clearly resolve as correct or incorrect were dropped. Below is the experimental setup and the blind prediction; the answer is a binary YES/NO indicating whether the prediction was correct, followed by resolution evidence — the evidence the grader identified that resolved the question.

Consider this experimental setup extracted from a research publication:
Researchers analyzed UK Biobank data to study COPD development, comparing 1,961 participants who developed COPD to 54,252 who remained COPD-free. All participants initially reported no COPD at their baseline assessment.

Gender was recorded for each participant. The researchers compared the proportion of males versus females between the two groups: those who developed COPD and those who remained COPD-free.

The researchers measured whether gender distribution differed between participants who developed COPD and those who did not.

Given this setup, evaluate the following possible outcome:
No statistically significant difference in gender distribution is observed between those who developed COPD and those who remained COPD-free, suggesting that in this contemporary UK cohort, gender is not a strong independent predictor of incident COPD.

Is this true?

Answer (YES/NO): NO